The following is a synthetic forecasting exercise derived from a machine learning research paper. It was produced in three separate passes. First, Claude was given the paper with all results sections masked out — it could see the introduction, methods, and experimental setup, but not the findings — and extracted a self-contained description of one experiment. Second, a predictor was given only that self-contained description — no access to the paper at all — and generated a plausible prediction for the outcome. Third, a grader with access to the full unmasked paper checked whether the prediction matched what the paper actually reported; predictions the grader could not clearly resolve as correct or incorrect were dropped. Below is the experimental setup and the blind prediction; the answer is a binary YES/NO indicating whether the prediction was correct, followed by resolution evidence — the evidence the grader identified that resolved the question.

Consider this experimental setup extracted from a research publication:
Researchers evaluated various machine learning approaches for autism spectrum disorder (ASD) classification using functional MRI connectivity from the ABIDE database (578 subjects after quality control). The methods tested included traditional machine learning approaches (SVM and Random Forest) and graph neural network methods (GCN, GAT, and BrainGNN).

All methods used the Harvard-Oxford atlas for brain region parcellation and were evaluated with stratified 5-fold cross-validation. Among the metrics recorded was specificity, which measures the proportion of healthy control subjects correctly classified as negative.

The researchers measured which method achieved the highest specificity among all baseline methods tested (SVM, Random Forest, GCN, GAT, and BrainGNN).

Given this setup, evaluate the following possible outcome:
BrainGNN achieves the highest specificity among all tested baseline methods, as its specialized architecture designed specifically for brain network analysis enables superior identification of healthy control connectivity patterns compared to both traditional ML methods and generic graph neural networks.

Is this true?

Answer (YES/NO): NO